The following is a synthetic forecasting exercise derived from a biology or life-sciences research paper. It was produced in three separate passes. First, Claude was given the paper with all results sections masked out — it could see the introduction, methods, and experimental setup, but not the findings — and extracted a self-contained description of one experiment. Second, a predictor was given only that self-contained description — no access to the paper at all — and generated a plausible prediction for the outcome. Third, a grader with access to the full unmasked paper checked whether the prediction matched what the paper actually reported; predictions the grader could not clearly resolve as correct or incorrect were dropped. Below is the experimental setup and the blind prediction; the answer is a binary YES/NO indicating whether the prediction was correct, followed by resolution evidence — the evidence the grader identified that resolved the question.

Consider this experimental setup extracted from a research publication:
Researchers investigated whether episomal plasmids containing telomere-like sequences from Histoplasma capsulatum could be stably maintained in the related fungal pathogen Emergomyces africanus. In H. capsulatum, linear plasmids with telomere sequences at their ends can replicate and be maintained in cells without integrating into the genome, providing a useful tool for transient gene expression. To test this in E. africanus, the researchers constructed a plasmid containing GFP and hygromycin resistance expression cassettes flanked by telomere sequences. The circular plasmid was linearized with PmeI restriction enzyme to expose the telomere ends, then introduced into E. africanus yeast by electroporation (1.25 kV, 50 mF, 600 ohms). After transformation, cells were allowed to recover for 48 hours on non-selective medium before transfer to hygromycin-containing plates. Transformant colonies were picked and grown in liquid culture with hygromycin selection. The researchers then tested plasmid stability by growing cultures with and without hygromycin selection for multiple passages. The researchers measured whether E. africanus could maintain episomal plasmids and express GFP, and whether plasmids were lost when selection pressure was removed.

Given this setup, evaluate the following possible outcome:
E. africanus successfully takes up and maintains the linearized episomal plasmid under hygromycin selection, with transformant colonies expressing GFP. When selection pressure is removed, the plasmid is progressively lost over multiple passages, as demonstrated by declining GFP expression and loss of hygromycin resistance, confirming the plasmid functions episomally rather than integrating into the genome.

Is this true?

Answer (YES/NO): YES